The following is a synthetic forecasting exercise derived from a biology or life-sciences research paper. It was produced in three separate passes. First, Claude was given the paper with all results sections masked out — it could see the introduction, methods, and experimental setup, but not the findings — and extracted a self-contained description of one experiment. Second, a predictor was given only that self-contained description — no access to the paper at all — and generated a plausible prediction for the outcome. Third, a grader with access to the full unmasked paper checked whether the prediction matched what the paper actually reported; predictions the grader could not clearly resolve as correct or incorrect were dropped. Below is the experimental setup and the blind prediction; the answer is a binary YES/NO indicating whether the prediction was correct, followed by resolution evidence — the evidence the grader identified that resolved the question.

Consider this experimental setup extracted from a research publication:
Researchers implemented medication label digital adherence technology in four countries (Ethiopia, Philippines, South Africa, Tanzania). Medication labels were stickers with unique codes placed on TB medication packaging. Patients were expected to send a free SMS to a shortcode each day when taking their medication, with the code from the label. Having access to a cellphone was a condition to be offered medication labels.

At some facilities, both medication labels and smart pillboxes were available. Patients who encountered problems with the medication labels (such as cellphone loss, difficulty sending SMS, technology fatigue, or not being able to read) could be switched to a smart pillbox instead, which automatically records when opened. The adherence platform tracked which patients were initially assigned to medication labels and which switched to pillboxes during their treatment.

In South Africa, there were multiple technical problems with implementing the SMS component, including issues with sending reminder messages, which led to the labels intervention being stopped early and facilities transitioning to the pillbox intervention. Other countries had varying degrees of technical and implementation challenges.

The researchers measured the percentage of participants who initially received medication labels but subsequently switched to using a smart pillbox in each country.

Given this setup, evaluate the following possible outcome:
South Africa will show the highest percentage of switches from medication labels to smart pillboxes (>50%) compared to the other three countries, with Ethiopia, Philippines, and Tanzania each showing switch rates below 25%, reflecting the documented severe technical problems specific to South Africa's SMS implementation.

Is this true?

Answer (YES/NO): NO